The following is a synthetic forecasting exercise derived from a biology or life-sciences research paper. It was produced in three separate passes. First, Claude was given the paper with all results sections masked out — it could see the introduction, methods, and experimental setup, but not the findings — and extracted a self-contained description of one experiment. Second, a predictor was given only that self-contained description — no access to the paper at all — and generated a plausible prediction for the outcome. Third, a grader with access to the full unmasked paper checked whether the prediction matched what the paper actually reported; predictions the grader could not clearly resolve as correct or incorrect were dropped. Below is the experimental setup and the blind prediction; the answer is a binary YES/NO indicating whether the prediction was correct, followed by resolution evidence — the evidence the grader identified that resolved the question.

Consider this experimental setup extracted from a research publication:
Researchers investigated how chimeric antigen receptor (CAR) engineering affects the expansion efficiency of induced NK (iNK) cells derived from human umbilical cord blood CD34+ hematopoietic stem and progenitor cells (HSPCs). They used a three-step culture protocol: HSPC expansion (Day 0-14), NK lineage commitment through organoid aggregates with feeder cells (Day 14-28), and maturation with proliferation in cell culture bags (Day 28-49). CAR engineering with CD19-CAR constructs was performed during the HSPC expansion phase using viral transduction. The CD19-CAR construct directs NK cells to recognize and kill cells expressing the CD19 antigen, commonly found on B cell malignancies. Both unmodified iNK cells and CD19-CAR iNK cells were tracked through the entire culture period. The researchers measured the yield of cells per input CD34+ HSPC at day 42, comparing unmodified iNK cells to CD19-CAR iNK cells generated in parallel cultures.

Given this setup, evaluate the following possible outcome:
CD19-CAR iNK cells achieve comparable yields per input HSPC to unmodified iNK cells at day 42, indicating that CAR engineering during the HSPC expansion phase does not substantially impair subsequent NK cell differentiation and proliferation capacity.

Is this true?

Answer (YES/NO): NO